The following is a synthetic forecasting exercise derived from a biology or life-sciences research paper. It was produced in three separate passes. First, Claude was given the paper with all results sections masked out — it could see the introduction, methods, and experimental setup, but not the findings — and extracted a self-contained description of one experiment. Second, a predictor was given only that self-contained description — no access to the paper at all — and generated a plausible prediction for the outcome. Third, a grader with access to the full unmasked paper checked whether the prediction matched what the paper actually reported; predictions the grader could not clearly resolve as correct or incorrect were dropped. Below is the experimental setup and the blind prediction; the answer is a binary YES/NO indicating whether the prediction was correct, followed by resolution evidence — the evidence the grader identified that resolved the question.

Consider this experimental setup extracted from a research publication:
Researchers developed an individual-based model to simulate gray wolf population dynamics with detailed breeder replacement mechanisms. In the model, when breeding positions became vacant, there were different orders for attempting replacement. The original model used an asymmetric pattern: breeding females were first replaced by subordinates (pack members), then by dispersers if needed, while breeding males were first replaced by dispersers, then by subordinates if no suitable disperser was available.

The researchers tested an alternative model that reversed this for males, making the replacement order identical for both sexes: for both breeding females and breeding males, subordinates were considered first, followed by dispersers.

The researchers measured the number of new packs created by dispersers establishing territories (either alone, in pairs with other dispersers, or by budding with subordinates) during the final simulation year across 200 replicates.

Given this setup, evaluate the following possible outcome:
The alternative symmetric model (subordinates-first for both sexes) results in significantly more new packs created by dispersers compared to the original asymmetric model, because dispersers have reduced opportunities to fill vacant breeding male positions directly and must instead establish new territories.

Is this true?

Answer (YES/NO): NO